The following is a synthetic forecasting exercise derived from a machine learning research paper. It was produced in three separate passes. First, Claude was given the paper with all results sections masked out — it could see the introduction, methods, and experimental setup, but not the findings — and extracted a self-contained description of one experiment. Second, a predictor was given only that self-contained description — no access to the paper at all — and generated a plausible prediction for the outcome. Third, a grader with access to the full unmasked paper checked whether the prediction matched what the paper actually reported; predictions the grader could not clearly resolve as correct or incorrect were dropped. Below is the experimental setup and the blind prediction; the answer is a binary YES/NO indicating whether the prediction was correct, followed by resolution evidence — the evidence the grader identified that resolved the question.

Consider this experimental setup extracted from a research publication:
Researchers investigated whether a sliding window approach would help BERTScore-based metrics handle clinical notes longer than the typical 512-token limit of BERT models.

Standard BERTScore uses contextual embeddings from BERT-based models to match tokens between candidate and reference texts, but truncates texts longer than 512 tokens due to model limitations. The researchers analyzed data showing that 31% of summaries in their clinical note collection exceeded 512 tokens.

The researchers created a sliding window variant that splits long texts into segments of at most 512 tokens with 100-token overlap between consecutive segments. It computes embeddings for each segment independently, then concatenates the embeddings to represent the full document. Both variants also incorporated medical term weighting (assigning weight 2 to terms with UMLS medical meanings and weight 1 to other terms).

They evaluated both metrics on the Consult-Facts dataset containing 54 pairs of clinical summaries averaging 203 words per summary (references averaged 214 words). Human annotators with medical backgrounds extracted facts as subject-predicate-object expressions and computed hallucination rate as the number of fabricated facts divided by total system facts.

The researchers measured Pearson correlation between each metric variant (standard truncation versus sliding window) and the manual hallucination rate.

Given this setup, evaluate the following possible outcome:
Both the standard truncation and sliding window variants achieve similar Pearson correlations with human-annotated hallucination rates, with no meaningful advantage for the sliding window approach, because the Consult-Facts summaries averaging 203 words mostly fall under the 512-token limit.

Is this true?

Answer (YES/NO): YES